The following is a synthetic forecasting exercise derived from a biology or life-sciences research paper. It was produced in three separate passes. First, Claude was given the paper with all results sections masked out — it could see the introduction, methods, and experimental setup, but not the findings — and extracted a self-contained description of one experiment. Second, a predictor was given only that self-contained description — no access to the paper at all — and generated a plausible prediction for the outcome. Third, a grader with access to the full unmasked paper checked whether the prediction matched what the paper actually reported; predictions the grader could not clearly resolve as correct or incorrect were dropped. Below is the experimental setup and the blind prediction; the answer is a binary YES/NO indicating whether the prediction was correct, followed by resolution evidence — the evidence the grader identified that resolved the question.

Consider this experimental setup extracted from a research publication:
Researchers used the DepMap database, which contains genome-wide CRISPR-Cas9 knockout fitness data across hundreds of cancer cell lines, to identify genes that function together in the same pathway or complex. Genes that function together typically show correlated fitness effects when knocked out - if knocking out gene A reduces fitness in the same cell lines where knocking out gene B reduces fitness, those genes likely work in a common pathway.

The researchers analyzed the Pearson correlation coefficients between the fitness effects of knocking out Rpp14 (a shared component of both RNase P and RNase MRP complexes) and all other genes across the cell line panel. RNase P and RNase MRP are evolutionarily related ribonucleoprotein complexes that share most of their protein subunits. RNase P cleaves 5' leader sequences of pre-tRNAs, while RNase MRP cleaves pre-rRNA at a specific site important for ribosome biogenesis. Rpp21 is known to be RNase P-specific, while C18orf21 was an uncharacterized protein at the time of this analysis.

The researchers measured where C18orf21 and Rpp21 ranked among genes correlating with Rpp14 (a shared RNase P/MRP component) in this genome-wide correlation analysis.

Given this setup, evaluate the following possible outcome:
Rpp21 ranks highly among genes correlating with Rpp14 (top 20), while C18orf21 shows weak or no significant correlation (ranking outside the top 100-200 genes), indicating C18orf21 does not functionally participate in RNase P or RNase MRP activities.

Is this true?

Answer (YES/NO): NO